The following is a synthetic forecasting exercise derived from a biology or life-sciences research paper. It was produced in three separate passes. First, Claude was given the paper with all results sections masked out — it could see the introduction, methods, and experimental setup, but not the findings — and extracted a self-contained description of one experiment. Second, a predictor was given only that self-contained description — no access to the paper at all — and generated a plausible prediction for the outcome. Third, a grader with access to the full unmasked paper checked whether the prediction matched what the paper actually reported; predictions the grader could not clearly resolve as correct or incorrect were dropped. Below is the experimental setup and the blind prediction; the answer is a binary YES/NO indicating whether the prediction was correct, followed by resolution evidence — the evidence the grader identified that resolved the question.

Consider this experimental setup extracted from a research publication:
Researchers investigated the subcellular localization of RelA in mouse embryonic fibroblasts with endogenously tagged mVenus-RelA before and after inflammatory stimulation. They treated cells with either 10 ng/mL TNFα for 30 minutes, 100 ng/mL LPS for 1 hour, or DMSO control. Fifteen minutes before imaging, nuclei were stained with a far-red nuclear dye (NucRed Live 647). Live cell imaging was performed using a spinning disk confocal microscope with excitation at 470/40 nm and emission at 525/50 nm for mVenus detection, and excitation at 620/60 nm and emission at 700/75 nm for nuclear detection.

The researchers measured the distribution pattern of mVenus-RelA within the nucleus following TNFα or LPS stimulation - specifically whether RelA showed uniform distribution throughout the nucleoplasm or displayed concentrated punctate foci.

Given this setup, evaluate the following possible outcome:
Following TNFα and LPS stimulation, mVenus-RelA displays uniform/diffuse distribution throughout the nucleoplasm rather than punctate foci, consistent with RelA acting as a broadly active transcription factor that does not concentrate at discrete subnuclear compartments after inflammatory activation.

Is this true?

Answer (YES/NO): NO